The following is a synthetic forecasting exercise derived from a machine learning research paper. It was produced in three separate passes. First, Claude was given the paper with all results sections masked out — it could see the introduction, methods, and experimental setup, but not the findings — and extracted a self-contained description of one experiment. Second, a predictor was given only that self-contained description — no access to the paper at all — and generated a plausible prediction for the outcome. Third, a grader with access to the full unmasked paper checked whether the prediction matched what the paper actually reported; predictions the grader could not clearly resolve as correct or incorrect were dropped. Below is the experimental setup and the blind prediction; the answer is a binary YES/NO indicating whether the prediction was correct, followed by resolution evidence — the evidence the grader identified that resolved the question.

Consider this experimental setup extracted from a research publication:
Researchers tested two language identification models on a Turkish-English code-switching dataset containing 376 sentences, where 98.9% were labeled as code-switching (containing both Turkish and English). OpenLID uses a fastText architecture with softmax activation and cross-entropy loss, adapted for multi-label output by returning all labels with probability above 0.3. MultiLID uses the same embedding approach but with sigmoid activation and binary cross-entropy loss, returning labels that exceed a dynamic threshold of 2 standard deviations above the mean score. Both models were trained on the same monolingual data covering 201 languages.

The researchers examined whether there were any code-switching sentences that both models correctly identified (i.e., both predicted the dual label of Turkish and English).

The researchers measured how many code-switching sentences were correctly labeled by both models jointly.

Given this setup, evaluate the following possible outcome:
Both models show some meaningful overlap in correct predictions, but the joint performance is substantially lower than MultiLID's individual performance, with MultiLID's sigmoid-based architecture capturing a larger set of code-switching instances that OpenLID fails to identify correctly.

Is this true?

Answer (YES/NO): NO